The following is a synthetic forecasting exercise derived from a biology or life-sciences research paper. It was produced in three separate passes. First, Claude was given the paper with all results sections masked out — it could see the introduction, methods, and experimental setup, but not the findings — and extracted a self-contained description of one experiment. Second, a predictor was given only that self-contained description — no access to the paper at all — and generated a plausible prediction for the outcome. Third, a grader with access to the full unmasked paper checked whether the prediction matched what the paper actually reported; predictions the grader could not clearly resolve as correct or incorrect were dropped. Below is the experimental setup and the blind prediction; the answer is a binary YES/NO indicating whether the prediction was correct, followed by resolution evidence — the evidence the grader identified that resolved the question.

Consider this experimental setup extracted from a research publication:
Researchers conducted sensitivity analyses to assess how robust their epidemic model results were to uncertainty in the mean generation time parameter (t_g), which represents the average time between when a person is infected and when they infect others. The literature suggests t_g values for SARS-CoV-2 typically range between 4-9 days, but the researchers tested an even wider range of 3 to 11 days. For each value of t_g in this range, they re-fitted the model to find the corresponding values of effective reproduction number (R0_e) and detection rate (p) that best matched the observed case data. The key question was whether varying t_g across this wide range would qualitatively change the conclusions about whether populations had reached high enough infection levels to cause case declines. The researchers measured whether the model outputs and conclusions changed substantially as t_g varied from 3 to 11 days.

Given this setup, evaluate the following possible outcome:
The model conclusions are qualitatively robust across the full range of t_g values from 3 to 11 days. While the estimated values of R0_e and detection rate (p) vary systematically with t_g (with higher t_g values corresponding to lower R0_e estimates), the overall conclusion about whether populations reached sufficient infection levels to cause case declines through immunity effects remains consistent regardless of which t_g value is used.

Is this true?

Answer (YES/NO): YES